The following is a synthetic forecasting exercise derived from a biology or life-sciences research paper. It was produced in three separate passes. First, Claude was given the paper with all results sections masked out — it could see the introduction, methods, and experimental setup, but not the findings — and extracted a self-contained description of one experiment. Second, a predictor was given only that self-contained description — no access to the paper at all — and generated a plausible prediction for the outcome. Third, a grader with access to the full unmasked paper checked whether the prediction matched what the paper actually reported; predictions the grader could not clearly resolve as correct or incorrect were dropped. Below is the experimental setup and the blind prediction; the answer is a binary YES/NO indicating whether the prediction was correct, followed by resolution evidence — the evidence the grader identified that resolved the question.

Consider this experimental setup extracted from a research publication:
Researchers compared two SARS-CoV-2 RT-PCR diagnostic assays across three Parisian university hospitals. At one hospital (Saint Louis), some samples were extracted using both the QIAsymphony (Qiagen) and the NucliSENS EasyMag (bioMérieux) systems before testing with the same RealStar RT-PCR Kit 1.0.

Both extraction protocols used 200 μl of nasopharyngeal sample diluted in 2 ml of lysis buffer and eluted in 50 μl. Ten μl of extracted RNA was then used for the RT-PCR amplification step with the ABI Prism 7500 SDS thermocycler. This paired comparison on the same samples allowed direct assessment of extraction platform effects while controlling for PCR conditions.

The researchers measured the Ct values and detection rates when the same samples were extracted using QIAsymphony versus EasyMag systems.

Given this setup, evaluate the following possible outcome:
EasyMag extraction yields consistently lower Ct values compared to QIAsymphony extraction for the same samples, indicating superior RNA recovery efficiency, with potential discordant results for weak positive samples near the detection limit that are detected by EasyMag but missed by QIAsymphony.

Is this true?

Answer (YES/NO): NO